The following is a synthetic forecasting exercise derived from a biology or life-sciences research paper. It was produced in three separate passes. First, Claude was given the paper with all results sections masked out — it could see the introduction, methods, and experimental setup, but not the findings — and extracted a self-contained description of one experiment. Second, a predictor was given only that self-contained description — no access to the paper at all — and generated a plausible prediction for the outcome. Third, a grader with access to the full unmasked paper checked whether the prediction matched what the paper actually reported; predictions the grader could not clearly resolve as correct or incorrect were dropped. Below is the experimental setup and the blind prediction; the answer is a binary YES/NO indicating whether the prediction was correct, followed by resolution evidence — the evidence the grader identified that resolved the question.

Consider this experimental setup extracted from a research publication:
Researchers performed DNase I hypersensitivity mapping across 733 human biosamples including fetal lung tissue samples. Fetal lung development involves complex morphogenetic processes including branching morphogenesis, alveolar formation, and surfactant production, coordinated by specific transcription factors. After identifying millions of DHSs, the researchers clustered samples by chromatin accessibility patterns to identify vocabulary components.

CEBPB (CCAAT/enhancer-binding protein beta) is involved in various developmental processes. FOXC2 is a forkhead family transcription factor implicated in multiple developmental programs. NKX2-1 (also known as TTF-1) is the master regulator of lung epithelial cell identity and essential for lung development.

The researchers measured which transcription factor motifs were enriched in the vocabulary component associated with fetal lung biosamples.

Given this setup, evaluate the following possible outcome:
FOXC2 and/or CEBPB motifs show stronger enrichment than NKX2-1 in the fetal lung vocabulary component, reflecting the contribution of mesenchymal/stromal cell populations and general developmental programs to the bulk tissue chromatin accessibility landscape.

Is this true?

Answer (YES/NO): YES